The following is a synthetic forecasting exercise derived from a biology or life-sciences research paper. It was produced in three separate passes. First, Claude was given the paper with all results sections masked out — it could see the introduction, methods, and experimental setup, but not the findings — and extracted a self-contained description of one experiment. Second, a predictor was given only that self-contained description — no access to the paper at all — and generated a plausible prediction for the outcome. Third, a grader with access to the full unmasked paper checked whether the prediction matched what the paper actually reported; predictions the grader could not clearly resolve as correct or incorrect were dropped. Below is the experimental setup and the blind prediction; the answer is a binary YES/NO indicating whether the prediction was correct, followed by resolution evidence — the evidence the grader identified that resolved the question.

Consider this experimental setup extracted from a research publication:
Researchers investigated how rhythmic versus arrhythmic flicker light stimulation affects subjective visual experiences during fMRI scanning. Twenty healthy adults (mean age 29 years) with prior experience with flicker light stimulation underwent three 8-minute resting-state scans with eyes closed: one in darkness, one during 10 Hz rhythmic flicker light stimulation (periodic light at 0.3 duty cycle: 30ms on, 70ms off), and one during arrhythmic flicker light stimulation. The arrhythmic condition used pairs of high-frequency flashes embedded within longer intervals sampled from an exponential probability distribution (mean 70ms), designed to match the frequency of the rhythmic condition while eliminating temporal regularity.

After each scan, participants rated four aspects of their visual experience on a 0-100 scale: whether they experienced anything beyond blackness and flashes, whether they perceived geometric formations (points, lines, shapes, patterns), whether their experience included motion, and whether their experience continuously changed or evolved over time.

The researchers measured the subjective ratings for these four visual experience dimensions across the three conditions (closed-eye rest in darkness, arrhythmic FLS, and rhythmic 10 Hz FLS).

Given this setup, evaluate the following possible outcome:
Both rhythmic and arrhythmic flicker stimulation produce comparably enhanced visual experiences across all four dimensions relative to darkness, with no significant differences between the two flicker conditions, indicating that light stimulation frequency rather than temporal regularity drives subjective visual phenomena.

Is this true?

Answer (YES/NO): NO